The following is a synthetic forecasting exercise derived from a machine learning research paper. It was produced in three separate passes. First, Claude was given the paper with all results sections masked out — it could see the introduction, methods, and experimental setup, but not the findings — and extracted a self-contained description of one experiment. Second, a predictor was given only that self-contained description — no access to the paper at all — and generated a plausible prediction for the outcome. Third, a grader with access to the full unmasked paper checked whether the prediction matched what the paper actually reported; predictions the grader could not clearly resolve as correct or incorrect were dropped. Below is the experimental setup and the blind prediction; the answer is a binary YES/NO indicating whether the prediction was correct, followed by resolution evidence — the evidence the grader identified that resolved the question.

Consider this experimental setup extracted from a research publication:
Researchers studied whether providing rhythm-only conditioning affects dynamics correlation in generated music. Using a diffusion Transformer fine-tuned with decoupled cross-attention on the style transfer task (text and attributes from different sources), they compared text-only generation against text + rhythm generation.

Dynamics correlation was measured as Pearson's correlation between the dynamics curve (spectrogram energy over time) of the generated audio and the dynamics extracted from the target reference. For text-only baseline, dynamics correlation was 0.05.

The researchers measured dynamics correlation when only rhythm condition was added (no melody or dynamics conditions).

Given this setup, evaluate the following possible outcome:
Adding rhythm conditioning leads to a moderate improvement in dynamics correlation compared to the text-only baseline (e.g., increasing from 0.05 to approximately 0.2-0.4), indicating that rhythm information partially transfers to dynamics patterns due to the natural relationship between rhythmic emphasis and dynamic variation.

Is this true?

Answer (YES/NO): NO